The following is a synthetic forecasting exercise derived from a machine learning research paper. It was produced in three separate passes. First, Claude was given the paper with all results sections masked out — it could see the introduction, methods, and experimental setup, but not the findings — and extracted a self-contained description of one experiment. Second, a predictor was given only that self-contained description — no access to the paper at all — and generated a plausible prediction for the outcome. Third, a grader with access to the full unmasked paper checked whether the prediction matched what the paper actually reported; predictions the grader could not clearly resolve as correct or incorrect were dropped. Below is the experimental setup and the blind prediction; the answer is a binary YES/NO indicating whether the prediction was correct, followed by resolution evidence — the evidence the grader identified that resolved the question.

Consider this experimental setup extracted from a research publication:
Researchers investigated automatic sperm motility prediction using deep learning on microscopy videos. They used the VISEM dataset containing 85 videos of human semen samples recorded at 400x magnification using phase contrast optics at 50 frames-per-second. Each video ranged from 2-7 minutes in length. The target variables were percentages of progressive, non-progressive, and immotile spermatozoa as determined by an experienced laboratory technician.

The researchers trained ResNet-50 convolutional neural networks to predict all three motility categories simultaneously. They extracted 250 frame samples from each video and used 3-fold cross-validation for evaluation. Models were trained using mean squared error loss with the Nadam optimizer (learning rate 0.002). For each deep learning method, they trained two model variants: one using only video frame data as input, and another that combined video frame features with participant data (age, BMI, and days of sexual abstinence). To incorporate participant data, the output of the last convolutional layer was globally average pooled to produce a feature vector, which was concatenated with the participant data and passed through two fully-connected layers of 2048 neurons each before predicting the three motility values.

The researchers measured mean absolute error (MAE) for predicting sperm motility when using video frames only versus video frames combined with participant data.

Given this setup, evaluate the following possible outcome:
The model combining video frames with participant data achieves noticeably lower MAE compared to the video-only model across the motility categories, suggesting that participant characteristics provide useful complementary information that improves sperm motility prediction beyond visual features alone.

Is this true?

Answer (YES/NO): NO